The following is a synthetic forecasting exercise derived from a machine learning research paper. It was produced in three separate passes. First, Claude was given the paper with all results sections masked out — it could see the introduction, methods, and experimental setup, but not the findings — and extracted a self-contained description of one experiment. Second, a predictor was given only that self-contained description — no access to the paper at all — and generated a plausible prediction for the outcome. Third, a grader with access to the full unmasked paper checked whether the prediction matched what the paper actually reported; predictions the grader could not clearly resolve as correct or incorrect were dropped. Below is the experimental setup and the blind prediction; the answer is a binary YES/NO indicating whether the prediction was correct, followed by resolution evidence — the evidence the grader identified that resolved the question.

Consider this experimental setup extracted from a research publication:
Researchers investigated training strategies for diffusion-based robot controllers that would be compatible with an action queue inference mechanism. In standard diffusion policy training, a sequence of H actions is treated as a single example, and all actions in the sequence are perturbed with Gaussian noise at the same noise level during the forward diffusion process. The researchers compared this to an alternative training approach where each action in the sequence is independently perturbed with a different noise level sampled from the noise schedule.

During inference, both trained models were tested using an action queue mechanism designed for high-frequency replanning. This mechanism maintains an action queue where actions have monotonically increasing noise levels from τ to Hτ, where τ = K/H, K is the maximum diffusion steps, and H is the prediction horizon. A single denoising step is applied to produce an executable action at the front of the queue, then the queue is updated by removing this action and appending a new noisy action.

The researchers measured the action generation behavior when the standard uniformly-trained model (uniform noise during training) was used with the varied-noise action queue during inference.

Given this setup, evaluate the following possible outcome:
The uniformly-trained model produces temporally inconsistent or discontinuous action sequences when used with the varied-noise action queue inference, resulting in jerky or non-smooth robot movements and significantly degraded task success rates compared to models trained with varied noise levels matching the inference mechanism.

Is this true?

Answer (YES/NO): NO